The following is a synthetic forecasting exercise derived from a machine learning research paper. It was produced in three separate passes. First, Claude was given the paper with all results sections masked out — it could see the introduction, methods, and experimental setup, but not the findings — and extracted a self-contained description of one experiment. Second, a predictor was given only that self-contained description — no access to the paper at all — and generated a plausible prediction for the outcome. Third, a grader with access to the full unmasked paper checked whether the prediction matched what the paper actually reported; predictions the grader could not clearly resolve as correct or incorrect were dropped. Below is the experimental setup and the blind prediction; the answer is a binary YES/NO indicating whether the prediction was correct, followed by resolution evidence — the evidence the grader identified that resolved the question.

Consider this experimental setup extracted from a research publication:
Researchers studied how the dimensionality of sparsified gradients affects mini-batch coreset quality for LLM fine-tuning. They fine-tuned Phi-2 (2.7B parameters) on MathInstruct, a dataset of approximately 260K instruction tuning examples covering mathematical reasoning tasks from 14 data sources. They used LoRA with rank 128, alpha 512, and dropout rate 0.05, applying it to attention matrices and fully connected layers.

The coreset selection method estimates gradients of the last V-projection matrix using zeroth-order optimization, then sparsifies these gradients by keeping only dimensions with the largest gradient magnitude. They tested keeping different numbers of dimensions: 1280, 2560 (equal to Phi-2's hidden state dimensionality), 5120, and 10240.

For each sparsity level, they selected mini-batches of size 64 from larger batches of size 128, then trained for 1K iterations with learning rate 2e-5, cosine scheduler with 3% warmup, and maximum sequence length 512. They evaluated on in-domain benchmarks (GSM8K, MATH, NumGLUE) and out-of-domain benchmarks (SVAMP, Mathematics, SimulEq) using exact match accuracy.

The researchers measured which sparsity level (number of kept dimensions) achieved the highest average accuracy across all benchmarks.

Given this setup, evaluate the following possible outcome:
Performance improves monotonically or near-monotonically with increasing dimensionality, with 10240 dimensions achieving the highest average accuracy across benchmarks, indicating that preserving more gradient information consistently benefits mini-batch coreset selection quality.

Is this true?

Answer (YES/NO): NO